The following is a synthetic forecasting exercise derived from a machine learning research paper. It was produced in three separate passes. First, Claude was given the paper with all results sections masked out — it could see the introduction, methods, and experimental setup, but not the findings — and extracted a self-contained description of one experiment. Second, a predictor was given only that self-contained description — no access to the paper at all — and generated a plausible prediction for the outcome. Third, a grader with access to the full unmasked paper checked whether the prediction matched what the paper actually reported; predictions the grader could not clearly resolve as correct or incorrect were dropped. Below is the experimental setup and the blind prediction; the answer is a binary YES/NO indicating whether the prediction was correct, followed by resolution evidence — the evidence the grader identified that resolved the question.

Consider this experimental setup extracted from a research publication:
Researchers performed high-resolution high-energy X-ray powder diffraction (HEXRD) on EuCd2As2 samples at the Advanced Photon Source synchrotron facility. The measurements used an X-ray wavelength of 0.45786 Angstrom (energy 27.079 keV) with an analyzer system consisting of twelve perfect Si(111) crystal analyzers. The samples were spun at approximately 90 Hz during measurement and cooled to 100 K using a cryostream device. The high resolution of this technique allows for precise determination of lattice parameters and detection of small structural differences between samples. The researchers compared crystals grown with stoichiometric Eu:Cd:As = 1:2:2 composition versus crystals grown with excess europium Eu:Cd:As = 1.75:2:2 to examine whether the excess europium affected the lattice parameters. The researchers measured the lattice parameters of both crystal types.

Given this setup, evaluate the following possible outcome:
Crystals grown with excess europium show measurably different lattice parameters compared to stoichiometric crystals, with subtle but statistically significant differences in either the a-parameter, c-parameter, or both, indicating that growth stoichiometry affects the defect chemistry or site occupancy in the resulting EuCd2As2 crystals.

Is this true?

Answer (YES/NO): YES